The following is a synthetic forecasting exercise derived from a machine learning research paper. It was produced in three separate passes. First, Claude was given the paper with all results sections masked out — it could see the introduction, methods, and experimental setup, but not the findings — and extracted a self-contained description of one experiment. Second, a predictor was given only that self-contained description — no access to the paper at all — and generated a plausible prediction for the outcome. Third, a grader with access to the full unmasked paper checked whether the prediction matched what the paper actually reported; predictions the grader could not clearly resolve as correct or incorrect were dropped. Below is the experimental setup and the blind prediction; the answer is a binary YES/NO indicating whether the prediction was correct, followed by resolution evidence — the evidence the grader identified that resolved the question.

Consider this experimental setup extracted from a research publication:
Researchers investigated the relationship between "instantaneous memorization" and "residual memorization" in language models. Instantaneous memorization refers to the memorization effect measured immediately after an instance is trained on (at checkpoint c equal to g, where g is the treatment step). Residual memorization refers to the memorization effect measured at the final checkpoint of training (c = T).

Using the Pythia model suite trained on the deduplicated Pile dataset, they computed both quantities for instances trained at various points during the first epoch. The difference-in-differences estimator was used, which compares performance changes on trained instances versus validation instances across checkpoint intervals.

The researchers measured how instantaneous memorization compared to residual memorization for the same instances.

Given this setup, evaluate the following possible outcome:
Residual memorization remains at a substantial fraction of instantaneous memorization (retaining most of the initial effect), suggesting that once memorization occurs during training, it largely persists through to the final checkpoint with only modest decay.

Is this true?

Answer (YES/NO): NO